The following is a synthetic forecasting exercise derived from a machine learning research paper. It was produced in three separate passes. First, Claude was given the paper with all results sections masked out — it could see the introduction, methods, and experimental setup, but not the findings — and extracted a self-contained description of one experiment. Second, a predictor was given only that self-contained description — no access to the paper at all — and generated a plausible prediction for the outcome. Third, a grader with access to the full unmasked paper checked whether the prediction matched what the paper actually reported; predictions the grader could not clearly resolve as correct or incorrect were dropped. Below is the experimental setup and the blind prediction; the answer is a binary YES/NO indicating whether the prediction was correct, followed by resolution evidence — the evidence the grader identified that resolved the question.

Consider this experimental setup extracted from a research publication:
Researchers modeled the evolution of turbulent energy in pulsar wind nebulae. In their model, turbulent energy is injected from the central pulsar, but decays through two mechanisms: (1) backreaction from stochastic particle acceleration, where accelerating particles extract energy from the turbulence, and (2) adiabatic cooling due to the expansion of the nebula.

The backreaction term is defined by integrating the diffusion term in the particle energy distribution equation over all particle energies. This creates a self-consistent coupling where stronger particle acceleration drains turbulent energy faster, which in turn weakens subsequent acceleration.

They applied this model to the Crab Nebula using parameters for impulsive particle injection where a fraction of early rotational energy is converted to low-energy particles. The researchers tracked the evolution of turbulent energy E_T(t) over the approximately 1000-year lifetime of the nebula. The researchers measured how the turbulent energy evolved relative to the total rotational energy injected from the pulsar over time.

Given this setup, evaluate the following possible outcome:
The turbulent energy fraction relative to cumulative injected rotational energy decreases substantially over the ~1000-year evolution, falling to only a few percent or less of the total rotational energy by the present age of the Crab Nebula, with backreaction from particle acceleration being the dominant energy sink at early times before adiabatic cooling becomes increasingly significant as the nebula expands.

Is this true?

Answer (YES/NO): NO